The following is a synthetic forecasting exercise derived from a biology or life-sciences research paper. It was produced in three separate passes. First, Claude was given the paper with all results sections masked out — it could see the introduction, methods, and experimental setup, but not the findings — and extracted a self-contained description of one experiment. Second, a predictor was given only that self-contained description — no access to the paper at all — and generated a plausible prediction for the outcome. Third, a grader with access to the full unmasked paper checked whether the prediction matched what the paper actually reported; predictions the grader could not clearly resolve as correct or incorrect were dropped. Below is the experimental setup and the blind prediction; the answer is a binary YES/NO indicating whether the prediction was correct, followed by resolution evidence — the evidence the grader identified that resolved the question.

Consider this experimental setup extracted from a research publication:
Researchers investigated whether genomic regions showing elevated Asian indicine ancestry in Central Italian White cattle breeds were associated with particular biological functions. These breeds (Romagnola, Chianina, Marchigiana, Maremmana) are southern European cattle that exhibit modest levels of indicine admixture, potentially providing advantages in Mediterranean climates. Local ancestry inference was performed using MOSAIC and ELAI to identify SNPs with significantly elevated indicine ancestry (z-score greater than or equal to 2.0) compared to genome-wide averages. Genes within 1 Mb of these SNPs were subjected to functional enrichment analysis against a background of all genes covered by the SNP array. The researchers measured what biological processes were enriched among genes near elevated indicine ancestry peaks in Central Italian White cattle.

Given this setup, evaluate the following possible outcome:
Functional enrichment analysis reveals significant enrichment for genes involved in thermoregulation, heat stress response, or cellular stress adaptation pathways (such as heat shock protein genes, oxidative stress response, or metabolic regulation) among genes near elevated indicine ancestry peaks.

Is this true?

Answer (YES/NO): NO